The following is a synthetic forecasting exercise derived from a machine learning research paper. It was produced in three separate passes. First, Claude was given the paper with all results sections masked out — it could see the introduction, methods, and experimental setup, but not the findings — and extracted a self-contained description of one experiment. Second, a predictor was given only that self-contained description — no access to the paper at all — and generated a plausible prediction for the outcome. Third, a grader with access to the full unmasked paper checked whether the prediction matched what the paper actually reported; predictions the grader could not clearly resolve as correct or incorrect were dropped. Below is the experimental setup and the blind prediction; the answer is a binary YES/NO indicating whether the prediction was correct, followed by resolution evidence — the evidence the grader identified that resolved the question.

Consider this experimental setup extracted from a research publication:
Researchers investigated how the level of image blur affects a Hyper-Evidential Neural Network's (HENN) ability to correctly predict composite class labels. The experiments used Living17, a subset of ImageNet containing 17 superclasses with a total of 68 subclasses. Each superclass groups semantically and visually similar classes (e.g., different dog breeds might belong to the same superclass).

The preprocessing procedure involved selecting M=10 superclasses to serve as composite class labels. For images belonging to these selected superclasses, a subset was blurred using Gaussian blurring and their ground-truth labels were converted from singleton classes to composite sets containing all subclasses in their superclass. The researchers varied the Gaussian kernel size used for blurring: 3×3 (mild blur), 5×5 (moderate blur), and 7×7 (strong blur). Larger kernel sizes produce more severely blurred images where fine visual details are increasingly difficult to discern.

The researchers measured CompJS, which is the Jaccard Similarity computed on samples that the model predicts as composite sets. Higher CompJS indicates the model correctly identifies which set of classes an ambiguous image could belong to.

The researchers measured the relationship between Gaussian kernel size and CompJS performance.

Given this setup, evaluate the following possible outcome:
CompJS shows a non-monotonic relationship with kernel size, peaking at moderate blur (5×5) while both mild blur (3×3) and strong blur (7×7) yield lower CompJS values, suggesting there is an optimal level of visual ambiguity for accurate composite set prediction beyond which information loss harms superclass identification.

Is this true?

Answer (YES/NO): YES